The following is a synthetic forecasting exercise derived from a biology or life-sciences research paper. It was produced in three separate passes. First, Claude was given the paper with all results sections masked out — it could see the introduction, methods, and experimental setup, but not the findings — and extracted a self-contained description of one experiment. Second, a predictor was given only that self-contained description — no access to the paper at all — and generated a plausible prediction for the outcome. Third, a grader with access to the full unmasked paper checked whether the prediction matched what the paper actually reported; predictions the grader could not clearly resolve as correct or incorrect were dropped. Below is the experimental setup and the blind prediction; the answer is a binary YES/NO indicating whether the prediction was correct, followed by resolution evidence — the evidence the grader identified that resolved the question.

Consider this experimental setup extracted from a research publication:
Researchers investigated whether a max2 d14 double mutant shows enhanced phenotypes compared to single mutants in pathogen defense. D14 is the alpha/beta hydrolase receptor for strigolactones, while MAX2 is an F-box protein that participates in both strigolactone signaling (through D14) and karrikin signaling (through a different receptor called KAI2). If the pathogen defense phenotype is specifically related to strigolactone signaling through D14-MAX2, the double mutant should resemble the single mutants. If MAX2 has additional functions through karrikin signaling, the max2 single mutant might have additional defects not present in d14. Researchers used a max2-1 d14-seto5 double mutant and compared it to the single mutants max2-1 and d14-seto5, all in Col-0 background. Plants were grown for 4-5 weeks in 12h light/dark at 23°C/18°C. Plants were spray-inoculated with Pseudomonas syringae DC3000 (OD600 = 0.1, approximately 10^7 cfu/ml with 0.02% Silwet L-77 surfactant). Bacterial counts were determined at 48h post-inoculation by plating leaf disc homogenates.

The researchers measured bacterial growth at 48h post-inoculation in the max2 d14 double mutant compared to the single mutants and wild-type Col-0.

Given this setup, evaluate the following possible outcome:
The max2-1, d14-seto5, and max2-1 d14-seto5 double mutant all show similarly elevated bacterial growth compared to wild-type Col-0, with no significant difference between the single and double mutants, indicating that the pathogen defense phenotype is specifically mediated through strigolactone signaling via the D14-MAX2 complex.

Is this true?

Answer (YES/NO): NO